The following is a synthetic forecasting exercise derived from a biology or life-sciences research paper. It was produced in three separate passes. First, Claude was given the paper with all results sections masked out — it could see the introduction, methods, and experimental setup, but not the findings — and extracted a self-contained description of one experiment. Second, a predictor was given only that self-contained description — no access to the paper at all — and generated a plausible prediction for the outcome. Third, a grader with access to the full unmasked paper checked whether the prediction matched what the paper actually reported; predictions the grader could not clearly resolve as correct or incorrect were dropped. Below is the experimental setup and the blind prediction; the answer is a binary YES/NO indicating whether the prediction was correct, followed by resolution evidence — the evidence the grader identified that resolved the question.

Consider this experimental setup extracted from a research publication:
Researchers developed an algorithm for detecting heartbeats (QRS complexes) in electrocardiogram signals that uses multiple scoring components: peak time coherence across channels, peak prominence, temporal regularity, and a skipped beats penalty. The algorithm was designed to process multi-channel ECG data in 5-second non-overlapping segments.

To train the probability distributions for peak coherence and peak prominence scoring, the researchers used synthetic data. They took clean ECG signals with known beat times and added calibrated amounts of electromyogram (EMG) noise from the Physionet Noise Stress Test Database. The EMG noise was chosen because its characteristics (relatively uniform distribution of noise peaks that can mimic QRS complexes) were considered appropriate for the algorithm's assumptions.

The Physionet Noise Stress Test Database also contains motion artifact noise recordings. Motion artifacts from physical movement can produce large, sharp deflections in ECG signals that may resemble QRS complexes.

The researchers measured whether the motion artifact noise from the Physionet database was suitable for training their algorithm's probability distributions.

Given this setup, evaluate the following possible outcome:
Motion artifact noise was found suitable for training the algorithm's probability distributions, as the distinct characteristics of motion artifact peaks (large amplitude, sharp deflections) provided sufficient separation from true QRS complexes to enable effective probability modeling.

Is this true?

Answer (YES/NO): NO